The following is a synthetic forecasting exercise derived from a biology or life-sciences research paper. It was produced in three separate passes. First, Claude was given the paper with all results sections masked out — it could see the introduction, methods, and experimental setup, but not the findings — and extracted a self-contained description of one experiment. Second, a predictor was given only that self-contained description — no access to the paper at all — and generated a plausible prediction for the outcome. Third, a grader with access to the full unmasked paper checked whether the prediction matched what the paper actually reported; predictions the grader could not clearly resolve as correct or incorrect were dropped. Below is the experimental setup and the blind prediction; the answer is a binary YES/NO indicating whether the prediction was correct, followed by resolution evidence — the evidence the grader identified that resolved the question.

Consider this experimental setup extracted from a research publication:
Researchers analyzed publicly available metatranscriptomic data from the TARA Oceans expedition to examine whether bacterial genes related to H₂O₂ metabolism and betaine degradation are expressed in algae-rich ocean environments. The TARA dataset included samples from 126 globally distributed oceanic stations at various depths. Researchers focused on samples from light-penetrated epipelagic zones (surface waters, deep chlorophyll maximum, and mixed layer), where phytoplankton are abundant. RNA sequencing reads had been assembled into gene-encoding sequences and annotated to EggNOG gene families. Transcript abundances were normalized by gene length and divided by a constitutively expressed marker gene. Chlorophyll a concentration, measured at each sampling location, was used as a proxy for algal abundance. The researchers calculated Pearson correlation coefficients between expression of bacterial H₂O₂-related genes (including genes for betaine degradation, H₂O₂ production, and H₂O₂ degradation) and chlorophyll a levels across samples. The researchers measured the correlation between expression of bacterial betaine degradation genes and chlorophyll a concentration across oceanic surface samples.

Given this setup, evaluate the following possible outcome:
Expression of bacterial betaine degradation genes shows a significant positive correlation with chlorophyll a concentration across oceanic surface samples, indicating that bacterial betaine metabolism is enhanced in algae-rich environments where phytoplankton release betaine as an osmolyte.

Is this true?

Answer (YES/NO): YES